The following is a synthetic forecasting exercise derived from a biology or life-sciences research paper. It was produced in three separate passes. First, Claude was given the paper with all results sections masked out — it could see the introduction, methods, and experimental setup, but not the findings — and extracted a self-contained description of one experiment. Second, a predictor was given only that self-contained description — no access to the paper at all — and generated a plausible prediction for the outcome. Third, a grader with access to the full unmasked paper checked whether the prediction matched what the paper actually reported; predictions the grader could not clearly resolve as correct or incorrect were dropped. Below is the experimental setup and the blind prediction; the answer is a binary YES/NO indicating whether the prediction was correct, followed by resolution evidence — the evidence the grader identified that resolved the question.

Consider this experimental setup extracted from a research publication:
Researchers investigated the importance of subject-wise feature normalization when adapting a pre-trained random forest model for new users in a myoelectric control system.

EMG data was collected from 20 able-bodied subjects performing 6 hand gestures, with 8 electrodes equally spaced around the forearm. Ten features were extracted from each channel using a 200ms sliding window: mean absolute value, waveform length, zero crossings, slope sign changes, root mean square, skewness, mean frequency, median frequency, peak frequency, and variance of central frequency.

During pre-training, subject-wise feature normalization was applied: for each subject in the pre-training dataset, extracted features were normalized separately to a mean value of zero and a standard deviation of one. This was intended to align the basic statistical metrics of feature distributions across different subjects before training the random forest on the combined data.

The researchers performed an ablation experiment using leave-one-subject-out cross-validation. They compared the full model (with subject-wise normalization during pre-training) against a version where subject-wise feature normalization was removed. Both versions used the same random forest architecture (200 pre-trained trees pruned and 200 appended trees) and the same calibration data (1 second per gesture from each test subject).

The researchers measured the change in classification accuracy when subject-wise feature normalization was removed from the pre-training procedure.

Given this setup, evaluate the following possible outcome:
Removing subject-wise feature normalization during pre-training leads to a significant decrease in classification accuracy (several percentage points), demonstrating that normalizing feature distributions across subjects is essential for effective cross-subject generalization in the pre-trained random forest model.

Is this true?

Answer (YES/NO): NO